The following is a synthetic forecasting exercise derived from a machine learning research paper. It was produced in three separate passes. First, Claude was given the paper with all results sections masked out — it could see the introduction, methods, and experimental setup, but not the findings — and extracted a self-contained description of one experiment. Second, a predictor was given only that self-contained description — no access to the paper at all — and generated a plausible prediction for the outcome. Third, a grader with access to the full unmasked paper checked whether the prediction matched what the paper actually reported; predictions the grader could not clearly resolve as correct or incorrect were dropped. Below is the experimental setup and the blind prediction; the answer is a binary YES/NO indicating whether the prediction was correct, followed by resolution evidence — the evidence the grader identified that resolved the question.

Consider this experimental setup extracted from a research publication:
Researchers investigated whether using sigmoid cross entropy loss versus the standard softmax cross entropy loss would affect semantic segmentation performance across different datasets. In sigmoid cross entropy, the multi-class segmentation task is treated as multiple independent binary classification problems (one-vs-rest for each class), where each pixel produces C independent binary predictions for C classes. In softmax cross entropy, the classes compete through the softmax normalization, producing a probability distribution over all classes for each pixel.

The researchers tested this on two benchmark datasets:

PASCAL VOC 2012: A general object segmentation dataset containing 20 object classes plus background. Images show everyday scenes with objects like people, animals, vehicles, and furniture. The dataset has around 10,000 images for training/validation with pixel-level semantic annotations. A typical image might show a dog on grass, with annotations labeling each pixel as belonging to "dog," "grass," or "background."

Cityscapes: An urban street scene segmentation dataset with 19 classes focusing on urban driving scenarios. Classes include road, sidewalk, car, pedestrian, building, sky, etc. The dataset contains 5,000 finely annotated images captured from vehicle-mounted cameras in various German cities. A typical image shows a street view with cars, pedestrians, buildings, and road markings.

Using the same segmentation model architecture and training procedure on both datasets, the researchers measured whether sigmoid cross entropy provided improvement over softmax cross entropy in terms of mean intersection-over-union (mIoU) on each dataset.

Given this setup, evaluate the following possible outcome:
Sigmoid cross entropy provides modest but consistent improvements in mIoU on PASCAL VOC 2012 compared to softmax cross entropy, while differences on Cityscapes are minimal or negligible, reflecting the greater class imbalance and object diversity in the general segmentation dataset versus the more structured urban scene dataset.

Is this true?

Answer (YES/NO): YES